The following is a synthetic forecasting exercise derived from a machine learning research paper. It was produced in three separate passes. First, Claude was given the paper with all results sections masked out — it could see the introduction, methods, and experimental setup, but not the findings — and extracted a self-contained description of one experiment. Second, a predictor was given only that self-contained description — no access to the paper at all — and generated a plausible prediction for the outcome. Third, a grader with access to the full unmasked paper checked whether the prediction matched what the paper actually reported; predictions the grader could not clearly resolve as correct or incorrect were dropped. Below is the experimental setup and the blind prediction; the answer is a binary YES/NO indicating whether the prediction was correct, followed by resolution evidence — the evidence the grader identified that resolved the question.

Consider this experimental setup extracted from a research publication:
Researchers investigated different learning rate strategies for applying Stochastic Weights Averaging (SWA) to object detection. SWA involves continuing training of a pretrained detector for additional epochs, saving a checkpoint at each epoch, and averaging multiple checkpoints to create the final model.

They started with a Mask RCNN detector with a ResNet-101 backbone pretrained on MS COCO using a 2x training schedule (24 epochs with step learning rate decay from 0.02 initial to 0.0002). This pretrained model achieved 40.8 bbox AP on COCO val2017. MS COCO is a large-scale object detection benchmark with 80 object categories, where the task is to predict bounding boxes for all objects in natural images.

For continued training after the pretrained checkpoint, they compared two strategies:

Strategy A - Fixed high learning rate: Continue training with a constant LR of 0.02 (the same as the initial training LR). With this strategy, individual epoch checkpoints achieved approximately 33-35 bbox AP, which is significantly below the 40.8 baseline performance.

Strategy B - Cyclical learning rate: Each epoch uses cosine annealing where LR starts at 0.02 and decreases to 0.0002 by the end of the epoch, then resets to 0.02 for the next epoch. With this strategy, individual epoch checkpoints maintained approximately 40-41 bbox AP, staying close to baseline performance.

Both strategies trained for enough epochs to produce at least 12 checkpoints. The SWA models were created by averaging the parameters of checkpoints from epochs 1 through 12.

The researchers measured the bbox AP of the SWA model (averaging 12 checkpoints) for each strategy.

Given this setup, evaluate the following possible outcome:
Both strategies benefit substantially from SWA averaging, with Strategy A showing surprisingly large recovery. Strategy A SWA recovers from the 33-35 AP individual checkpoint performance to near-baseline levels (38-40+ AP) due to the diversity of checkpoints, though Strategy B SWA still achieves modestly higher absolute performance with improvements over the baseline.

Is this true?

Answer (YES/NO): NO